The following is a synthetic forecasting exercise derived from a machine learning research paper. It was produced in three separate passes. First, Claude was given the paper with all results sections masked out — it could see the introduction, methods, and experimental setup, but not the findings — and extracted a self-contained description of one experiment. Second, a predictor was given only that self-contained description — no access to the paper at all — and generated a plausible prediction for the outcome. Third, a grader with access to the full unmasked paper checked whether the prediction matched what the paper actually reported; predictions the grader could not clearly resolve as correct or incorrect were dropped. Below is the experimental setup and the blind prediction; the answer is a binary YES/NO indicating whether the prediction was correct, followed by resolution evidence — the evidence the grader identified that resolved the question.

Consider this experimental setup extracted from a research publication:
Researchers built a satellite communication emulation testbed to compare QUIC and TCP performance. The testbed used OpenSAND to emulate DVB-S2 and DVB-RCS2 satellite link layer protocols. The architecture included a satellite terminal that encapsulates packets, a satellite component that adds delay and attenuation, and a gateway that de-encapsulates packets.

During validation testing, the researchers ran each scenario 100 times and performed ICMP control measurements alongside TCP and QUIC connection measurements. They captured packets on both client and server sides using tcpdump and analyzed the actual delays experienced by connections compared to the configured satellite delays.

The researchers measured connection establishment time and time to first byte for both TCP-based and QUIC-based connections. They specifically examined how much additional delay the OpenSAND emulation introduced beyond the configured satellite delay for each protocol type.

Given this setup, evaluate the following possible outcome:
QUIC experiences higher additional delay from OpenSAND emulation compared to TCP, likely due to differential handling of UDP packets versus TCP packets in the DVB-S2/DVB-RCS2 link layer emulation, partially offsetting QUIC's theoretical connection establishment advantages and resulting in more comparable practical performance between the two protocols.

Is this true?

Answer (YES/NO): YES